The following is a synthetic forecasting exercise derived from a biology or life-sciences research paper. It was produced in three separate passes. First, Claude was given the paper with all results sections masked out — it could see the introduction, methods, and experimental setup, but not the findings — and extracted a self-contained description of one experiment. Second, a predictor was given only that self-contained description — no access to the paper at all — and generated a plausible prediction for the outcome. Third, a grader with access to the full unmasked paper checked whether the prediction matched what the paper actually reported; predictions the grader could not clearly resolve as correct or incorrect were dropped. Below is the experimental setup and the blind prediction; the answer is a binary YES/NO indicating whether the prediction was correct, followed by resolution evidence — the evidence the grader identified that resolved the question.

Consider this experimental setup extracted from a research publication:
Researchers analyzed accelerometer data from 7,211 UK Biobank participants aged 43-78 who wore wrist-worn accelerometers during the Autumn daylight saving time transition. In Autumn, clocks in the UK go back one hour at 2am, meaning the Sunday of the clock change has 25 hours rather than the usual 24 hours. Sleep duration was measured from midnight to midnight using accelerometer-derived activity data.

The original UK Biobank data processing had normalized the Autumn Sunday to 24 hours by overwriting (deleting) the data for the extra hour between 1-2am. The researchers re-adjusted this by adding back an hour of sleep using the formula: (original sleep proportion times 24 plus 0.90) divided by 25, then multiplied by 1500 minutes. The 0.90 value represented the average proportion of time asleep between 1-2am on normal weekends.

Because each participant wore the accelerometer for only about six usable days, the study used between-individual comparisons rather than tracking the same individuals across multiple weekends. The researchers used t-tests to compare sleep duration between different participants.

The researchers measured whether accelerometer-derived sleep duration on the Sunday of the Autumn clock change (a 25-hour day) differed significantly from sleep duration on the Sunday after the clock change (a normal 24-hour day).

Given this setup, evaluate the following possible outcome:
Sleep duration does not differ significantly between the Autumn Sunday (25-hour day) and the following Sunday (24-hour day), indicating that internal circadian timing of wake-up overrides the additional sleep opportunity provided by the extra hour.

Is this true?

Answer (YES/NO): NO